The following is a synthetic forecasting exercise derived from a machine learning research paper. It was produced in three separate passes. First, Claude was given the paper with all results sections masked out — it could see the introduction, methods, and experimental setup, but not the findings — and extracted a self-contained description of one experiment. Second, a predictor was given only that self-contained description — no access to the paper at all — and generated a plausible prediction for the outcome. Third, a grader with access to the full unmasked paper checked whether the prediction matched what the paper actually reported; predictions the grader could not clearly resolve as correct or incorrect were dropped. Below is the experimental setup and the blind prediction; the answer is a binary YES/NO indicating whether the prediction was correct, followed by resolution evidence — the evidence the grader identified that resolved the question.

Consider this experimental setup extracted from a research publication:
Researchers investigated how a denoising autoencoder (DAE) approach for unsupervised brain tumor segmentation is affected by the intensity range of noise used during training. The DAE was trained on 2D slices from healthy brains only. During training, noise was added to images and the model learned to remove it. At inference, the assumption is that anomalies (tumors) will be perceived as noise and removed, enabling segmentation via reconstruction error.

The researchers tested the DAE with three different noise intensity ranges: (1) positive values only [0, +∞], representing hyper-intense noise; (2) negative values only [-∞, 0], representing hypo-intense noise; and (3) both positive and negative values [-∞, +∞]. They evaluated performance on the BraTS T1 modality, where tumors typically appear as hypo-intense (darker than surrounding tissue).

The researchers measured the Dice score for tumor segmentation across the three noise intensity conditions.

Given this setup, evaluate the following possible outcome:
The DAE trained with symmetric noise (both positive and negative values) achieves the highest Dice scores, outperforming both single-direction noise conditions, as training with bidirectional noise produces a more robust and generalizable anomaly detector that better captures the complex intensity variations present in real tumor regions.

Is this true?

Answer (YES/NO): NO